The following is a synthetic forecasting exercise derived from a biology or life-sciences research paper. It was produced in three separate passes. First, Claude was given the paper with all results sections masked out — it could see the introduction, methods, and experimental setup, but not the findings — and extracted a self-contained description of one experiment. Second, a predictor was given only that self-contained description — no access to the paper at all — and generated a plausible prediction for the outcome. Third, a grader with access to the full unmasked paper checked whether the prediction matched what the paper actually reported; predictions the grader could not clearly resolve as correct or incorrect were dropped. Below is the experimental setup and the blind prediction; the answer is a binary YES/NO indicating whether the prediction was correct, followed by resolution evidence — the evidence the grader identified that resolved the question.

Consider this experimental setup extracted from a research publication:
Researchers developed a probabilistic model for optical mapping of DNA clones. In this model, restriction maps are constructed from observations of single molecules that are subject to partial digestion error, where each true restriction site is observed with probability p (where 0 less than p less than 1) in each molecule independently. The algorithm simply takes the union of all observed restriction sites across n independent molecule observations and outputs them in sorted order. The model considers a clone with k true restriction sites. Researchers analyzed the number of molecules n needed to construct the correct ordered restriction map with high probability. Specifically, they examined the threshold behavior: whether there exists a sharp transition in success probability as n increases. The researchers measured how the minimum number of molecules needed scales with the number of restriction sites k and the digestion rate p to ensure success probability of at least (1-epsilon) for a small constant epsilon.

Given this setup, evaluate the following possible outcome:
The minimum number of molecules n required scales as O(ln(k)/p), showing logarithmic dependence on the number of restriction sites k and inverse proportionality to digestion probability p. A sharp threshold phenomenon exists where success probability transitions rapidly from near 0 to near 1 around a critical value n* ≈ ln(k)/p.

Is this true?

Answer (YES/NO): YES